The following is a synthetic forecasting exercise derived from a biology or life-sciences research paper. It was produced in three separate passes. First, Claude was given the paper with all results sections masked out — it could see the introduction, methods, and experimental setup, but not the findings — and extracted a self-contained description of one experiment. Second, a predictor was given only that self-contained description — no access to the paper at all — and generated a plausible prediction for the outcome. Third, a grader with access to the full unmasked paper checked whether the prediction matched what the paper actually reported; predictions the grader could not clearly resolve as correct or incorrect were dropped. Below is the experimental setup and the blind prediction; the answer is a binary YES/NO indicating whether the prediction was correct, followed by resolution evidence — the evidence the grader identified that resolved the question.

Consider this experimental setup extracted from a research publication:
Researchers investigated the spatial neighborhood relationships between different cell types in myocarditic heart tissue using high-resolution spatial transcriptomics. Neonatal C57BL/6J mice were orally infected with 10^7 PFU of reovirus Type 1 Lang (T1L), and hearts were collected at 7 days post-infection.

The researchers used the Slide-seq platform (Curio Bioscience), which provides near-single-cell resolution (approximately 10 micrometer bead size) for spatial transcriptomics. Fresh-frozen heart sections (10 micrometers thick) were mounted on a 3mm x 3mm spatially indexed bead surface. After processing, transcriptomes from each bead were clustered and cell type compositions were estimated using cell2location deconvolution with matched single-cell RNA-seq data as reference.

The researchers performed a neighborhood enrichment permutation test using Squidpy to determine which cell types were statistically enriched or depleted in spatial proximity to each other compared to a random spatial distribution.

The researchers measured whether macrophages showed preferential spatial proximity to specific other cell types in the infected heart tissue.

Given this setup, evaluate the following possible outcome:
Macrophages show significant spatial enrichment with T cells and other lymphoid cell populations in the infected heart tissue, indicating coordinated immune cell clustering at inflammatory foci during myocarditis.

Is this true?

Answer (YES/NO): NO